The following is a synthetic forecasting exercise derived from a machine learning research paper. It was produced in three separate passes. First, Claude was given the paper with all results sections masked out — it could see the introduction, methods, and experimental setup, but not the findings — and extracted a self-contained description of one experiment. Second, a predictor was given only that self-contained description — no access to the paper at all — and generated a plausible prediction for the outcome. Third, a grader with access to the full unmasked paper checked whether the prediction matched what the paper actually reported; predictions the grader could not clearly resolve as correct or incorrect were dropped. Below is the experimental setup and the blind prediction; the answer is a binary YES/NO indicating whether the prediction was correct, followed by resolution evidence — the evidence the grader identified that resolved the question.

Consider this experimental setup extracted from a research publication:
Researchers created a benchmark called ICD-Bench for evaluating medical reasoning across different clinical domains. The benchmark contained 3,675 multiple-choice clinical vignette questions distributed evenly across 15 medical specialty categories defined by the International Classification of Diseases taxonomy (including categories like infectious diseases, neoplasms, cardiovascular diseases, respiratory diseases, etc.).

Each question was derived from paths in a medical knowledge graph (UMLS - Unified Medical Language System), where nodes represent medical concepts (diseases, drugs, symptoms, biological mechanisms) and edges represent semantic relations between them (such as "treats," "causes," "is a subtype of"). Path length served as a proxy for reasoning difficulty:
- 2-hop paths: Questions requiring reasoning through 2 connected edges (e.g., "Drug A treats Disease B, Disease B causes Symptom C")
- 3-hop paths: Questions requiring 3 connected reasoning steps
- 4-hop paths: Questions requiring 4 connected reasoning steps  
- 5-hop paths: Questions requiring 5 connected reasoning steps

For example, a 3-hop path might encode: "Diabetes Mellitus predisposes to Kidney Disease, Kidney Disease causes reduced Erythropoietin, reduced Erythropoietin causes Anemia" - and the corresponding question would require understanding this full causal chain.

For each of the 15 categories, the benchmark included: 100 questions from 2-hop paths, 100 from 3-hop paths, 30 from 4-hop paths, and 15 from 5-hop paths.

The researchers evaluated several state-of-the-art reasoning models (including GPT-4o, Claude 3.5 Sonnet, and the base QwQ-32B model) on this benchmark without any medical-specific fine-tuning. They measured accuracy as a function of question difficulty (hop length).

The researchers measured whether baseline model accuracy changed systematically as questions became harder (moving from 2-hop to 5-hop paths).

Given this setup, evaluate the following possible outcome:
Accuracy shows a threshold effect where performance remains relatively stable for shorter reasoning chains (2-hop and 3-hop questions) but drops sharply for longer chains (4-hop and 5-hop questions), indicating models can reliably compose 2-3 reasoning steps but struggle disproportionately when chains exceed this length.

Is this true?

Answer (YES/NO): NO